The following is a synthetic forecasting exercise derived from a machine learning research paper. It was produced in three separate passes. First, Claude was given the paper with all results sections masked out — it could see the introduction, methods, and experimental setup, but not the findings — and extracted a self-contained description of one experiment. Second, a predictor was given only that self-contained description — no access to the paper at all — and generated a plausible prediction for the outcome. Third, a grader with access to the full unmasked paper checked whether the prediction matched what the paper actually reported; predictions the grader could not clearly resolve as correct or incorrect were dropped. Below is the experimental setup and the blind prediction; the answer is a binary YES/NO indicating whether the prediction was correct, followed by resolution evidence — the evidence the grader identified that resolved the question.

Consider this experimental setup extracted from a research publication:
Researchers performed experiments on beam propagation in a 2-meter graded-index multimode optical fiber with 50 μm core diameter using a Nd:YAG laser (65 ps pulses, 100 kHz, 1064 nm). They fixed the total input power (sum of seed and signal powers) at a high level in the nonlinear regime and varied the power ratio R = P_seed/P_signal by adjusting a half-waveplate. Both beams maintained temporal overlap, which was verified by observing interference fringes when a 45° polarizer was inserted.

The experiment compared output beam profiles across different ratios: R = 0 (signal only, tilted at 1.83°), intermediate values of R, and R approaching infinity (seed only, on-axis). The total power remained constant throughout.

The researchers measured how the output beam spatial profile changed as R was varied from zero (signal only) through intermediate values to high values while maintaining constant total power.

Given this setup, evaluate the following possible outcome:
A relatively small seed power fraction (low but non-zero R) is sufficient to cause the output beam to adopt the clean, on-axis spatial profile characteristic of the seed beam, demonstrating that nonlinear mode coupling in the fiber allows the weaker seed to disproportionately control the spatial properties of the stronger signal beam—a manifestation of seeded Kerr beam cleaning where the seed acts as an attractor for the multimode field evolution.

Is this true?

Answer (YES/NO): YES